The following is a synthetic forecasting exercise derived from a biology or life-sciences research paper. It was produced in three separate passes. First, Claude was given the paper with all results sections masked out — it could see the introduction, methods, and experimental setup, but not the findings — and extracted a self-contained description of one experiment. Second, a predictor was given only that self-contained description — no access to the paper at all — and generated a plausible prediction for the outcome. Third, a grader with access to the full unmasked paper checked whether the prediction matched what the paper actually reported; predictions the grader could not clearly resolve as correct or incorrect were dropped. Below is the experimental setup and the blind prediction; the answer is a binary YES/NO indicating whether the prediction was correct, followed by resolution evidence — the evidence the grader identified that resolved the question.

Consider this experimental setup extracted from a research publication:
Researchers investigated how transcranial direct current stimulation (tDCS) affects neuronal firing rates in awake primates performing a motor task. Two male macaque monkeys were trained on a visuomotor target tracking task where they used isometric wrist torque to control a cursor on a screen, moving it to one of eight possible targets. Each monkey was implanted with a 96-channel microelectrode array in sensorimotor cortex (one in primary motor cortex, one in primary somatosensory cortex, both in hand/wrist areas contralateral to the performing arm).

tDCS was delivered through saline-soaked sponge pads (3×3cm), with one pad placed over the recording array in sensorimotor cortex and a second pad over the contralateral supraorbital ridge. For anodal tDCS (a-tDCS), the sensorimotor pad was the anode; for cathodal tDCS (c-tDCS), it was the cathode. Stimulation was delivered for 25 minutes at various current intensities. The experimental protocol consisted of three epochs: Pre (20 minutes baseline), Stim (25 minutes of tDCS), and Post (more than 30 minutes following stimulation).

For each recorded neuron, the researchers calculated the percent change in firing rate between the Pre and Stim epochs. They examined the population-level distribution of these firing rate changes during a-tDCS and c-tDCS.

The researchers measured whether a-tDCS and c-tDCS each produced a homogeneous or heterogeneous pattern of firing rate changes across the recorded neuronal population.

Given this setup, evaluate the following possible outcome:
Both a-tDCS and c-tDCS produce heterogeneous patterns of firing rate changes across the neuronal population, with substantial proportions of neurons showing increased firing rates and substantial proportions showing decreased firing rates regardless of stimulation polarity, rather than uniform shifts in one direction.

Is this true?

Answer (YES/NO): NO